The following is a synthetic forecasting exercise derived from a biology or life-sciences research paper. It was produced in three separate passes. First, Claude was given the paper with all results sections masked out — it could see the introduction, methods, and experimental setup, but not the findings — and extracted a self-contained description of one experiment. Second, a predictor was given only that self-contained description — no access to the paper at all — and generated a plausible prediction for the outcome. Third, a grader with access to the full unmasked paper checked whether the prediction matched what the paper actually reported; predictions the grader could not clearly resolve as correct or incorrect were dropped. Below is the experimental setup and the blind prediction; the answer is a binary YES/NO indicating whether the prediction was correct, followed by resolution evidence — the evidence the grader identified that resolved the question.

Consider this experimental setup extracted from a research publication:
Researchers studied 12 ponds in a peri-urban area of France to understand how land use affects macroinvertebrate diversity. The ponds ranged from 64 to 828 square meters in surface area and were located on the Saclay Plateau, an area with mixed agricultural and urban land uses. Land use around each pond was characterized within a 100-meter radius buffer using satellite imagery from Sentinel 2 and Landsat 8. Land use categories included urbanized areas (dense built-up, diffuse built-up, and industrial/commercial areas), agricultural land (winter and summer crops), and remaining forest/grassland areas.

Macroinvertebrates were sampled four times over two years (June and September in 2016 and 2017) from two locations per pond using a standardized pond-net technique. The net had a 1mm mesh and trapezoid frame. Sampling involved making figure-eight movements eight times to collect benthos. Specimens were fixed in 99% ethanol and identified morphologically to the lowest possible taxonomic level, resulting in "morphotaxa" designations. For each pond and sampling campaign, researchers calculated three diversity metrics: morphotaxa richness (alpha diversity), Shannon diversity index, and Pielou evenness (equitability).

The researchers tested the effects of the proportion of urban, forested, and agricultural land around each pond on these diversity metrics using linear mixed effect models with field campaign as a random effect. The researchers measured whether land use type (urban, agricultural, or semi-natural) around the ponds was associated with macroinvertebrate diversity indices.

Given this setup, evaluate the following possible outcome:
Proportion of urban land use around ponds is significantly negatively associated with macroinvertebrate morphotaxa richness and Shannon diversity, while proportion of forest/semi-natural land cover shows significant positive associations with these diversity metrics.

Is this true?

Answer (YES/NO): NO